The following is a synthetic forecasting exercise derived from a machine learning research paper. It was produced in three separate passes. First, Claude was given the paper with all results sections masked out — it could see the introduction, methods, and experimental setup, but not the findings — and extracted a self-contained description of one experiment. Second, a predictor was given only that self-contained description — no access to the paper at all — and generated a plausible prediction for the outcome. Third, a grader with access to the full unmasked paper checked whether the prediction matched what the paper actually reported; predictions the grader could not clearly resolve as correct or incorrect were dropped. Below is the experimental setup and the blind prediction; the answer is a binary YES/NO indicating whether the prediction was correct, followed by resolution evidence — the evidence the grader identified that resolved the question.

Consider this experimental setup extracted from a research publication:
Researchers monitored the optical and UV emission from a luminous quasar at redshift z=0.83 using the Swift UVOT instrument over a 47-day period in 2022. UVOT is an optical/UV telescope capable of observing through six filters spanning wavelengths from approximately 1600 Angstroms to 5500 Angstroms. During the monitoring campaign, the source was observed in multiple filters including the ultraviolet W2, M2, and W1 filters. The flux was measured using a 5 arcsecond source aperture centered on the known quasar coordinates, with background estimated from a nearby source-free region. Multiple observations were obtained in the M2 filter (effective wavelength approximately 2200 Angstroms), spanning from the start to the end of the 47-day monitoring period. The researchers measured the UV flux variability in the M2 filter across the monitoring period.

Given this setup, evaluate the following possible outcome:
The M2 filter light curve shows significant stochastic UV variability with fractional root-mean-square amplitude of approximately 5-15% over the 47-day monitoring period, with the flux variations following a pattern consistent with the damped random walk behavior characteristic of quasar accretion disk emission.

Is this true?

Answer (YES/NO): NO